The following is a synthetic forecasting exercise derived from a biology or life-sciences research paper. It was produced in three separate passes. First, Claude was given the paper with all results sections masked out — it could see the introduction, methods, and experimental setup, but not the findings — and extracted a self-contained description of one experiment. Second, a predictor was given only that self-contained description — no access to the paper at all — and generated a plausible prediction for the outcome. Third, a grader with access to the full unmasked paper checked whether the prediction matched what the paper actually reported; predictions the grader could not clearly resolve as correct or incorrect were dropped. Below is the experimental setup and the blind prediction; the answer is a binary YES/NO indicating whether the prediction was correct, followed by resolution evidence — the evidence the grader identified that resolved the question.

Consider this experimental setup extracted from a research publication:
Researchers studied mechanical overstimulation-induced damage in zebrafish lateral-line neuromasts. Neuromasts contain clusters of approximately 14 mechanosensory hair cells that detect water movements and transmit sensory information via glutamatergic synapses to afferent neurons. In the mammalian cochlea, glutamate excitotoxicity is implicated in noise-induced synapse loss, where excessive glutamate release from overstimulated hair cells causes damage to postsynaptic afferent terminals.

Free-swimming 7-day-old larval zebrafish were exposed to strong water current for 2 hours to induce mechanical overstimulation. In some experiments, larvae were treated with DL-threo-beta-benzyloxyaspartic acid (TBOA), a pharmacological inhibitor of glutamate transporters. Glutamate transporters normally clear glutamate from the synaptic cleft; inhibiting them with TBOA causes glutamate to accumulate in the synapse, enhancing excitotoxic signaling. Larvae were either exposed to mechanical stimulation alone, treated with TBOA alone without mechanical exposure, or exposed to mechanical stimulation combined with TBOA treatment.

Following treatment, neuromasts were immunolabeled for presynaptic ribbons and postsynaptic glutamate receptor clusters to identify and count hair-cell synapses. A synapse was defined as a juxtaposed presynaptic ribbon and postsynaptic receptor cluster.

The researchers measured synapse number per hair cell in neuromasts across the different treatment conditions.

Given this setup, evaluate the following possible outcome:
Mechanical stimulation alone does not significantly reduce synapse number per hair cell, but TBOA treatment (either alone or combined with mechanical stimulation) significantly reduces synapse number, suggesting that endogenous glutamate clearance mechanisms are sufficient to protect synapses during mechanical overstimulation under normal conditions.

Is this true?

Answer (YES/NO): NO